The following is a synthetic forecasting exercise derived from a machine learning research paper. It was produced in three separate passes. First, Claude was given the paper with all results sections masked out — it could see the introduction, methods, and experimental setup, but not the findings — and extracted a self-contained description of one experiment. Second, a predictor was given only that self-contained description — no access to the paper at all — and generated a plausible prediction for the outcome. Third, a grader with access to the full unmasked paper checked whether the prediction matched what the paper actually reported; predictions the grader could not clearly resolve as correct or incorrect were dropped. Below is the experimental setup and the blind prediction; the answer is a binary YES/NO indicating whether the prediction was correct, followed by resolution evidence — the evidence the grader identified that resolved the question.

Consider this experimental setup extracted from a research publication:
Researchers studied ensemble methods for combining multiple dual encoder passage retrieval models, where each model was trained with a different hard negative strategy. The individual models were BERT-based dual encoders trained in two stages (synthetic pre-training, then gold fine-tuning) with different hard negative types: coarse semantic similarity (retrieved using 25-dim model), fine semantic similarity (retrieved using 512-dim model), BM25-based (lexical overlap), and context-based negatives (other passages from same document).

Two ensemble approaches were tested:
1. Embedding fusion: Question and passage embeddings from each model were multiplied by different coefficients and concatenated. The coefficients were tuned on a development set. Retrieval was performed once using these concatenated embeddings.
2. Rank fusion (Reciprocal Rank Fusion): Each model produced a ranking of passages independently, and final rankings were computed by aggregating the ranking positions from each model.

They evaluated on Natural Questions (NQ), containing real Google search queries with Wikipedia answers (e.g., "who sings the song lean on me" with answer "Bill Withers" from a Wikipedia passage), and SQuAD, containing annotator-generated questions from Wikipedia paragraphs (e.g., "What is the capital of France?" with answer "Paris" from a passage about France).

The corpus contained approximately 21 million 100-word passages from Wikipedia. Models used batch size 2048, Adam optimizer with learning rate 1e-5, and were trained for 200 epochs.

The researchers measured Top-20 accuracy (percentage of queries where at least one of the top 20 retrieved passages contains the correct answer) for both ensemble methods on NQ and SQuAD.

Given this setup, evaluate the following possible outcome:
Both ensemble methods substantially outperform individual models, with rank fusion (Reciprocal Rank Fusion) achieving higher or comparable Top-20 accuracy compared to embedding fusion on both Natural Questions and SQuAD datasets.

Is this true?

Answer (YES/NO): NO